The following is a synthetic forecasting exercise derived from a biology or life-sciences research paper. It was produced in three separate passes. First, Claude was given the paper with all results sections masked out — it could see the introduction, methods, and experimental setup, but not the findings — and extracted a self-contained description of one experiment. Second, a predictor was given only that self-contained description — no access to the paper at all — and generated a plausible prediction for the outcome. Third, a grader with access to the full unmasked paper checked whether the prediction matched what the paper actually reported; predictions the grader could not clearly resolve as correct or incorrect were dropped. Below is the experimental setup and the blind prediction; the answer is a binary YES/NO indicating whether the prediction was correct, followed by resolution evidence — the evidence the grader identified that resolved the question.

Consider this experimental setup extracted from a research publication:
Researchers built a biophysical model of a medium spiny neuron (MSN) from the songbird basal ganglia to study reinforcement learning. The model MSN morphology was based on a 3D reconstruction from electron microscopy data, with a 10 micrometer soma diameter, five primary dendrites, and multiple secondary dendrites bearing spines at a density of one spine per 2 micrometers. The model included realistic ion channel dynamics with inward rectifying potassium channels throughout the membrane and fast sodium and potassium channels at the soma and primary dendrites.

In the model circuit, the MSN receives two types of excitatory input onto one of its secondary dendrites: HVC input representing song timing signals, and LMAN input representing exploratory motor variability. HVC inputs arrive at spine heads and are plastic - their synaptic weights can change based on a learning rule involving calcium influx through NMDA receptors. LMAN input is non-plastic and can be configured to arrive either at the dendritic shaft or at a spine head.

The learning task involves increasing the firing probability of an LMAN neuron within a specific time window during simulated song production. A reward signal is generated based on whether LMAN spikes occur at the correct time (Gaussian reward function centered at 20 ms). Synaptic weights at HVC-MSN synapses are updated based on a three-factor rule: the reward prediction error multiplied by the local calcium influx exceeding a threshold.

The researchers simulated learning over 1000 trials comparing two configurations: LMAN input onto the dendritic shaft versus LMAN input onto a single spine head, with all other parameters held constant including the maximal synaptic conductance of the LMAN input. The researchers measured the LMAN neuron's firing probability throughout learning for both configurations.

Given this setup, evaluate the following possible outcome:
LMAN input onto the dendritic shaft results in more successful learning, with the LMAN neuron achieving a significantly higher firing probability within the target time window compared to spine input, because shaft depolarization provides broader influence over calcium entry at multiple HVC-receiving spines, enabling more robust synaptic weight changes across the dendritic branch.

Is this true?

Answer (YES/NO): YES